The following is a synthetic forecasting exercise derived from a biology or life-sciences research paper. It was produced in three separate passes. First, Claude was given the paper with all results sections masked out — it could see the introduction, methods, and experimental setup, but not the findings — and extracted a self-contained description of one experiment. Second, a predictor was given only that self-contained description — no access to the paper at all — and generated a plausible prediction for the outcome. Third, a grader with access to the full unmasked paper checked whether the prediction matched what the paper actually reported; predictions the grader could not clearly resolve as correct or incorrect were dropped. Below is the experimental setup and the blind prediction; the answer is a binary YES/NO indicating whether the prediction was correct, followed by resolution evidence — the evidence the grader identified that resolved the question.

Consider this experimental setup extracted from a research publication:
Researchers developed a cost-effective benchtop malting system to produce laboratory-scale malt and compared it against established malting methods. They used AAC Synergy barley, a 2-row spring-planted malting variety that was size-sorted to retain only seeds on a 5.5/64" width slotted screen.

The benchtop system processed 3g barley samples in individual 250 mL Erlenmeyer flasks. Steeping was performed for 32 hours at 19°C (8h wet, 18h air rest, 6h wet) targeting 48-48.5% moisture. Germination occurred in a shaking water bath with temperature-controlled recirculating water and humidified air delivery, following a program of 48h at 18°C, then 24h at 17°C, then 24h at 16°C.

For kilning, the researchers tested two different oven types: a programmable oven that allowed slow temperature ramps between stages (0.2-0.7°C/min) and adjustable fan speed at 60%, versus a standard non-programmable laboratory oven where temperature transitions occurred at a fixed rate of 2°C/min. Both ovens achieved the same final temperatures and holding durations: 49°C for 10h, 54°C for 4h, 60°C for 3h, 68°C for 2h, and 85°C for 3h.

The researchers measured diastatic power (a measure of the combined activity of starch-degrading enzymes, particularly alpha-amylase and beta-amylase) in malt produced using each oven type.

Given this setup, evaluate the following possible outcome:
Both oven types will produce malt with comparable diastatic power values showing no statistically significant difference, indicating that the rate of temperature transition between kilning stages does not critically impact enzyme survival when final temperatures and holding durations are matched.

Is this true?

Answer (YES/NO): NO